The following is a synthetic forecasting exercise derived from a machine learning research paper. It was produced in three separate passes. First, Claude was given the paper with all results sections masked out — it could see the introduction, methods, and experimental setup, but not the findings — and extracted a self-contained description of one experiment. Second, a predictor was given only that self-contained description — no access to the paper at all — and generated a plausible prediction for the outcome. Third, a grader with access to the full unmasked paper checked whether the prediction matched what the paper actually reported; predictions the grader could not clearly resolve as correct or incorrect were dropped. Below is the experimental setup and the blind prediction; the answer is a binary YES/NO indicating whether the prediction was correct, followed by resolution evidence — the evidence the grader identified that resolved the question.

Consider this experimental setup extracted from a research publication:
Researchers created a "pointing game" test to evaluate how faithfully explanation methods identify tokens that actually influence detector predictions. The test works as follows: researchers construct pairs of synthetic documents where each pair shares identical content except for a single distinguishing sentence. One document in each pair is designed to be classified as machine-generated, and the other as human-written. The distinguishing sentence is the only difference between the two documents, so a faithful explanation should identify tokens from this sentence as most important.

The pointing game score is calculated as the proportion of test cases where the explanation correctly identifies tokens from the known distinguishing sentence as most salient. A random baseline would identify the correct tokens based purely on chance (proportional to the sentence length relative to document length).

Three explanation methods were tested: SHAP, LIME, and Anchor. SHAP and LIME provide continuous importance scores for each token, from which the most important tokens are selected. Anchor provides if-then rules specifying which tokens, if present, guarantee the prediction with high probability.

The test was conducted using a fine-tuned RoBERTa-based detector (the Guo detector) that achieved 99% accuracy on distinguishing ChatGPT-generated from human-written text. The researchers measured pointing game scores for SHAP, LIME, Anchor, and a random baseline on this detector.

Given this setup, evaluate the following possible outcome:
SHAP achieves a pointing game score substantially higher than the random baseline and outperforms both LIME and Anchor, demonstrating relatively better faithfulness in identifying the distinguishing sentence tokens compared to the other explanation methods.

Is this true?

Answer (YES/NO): YES